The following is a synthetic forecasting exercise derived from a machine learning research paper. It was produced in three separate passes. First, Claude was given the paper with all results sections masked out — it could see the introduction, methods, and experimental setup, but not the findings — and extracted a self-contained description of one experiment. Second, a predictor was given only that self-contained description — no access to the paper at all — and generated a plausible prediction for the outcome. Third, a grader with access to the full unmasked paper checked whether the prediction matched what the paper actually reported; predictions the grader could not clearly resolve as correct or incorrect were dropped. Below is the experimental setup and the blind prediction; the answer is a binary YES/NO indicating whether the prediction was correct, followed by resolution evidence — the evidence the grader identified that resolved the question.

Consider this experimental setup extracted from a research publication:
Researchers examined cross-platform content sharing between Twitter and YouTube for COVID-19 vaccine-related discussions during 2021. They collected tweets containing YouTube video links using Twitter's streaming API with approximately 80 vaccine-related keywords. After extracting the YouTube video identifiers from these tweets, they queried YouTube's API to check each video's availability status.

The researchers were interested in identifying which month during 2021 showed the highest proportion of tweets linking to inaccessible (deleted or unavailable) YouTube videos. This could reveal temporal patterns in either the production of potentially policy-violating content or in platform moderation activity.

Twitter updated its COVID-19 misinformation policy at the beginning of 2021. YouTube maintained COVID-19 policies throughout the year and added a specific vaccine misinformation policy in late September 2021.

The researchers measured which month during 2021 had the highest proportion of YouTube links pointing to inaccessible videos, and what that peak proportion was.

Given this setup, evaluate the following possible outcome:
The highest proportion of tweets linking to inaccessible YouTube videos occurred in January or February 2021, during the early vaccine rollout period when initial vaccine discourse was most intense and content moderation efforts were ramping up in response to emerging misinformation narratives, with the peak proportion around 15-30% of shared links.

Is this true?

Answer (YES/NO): NO